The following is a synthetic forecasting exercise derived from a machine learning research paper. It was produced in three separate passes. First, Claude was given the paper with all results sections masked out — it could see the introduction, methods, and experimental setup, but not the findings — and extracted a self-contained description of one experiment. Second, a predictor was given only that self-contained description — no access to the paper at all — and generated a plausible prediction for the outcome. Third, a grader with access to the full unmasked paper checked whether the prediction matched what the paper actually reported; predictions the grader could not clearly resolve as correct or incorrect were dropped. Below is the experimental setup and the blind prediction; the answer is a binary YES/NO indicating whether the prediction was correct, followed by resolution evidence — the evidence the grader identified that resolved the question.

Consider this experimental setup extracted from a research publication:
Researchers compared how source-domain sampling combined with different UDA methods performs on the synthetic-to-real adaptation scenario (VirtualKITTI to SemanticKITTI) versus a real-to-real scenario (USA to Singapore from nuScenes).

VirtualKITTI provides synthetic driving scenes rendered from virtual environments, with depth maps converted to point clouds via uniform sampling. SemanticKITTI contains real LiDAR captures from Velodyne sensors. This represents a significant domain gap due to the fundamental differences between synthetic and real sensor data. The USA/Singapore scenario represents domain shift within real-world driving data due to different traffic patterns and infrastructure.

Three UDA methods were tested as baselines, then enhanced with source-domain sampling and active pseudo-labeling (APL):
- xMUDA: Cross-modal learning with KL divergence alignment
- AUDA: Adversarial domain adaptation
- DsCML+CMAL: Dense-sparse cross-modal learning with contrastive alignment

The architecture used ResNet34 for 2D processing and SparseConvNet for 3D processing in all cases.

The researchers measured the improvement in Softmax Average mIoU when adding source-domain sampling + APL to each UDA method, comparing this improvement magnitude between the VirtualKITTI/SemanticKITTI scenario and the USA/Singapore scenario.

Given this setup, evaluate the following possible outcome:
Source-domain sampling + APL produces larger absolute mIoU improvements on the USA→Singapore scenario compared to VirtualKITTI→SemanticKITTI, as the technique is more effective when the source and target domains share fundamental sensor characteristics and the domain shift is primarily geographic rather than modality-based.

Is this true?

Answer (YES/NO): NO